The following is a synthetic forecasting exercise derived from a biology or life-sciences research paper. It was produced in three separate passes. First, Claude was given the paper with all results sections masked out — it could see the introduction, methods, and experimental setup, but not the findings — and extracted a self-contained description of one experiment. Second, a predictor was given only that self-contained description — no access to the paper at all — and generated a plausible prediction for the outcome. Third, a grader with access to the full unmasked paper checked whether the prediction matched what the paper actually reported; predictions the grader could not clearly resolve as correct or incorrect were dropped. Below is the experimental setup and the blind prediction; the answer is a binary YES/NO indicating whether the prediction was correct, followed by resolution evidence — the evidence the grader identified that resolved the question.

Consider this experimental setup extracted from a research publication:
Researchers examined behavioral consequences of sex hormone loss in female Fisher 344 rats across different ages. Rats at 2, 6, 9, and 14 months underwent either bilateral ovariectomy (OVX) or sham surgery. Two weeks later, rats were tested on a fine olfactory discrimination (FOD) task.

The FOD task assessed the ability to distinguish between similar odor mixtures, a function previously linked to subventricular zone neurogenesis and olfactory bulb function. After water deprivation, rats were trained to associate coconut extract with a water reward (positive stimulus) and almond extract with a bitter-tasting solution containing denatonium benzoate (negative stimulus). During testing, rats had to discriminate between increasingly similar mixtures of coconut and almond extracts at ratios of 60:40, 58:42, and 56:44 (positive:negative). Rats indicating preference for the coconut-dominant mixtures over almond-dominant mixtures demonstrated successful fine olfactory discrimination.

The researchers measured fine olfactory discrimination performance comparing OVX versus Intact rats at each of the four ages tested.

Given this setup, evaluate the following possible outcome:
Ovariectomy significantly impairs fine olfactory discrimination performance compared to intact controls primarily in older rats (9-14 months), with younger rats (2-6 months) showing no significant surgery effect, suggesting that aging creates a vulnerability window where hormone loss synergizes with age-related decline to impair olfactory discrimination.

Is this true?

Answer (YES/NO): YES